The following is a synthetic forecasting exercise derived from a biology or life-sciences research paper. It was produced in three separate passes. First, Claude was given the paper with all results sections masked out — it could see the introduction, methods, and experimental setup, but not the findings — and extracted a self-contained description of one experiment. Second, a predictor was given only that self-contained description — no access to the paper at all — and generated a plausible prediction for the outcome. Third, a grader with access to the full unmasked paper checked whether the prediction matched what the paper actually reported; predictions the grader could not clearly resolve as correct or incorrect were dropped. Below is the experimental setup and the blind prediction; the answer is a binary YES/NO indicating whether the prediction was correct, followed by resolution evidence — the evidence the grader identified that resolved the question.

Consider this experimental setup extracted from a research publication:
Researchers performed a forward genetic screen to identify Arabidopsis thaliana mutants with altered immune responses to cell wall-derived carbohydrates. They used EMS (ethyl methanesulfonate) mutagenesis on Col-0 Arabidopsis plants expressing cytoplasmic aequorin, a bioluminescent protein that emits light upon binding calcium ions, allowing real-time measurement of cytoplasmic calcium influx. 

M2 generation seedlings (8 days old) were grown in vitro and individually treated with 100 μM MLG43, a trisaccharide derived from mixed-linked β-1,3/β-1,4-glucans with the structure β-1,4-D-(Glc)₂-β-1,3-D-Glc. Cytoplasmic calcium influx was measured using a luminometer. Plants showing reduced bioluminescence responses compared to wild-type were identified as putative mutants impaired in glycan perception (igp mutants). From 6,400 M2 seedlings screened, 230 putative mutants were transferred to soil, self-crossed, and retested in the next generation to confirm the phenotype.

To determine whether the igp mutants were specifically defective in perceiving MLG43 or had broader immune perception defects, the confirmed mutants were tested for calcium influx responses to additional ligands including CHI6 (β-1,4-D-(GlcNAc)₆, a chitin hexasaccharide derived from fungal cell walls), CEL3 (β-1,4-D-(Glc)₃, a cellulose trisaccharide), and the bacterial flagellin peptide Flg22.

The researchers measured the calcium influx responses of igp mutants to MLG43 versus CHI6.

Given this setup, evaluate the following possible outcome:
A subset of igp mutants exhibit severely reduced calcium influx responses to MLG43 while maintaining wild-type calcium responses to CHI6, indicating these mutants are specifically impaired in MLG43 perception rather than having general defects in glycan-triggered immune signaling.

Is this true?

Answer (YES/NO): YES